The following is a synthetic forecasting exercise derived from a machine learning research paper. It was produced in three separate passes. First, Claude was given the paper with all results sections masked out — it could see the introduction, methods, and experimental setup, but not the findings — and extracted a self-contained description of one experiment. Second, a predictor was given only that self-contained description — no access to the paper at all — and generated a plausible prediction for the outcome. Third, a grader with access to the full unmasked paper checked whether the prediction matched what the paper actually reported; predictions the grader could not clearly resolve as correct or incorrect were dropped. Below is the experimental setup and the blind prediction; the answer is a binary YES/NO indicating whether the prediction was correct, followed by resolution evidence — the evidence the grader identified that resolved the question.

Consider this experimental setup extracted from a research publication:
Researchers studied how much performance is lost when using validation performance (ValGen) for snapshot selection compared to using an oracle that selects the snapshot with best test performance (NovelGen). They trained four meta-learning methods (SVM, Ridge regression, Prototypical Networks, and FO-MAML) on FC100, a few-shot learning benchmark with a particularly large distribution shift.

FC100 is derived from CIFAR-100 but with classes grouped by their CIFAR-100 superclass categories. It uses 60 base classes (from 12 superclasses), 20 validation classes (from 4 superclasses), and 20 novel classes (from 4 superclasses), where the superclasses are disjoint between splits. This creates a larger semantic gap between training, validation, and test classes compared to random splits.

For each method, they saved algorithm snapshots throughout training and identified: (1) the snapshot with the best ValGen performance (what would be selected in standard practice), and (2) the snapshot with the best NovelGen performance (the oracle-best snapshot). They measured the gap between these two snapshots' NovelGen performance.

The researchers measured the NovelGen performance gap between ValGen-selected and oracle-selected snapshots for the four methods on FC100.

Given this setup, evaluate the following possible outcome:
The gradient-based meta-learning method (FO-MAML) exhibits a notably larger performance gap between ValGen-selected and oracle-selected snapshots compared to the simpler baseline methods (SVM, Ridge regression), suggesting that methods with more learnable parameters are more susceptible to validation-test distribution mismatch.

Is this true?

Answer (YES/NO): NO